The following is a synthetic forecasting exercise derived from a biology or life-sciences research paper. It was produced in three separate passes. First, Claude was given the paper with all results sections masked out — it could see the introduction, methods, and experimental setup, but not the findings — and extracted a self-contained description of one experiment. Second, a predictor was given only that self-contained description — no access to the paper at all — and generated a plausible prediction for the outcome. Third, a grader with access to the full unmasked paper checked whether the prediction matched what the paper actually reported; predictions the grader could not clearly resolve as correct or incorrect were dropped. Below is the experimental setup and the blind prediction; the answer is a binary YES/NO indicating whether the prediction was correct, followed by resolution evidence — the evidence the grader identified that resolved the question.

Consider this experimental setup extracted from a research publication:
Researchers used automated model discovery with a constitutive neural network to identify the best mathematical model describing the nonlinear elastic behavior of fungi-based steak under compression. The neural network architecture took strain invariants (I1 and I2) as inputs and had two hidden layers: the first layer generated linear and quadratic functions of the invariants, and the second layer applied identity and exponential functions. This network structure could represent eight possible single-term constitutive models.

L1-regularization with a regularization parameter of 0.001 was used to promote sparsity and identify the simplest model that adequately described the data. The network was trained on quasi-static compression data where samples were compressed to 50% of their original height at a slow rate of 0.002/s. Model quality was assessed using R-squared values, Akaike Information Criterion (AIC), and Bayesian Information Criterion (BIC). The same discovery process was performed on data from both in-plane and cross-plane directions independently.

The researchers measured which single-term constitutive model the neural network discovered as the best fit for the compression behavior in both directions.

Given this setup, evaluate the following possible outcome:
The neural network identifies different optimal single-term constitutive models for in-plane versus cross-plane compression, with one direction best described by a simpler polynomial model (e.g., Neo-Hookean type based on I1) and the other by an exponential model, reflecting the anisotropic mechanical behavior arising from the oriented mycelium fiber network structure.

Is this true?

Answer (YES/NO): NO